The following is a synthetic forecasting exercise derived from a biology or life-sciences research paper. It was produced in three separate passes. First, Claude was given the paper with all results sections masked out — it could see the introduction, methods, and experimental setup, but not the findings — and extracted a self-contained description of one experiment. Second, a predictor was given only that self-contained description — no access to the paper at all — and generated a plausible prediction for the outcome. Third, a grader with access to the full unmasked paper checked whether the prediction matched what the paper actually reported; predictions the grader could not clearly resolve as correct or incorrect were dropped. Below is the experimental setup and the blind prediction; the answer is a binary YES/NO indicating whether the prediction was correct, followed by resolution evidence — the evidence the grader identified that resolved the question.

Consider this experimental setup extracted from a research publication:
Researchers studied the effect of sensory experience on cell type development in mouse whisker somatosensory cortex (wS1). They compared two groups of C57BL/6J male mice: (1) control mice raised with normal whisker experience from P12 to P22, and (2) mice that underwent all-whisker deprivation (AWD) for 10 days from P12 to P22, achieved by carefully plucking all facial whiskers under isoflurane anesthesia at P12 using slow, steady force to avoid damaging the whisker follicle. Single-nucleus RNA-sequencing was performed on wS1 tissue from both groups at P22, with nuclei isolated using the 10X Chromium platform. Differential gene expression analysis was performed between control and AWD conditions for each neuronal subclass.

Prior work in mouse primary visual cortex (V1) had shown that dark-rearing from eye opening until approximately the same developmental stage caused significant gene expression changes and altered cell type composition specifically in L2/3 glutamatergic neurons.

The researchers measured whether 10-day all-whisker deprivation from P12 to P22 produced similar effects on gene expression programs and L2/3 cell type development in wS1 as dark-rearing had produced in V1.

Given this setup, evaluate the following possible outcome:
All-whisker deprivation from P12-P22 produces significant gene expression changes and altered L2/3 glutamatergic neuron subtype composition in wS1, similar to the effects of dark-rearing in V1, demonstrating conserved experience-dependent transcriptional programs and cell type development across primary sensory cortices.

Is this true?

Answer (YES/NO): NO